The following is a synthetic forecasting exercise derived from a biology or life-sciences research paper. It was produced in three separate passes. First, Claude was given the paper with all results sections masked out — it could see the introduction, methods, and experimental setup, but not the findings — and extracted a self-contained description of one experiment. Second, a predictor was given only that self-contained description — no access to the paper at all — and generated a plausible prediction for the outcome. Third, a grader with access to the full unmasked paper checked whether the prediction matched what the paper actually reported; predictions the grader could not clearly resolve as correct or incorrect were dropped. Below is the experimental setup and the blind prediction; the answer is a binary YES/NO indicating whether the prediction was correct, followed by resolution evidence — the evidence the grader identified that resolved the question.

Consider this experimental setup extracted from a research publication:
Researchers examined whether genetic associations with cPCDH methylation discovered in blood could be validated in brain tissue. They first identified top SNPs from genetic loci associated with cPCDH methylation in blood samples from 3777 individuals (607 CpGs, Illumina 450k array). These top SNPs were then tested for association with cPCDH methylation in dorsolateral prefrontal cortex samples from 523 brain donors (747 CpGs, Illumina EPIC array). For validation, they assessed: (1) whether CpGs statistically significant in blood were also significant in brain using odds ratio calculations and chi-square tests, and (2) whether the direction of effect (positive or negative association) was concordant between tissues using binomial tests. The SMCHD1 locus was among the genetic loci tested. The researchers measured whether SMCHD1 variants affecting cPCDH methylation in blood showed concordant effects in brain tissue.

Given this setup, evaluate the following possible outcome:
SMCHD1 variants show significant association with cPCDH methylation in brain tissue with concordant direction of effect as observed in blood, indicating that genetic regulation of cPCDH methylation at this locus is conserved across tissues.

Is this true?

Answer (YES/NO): YES